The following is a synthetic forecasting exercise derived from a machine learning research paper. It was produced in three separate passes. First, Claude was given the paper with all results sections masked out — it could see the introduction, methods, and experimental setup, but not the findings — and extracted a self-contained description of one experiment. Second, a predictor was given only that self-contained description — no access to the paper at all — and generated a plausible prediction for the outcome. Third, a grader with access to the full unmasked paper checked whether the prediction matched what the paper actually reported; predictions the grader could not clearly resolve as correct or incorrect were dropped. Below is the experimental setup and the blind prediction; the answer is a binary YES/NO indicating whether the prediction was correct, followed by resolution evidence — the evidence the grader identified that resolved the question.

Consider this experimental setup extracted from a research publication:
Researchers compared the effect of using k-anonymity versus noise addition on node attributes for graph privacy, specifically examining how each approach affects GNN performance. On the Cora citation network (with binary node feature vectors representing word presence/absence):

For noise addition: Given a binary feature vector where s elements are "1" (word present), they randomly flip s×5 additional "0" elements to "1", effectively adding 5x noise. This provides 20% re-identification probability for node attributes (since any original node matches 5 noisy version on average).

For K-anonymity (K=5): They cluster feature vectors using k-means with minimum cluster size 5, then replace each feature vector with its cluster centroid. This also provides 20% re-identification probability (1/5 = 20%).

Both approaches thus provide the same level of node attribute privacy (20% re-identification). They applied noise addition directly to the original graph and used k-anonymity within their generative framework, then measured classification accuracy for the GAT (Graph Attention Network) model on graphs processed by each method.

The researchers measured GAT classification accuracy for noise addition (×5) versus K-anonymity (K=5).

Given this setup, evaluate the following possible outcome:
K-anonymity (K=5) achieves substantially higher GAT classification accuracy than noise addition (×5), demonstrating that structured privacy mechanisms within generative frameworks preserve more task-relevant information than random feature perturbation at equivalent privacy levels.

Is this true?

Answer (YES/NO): YES